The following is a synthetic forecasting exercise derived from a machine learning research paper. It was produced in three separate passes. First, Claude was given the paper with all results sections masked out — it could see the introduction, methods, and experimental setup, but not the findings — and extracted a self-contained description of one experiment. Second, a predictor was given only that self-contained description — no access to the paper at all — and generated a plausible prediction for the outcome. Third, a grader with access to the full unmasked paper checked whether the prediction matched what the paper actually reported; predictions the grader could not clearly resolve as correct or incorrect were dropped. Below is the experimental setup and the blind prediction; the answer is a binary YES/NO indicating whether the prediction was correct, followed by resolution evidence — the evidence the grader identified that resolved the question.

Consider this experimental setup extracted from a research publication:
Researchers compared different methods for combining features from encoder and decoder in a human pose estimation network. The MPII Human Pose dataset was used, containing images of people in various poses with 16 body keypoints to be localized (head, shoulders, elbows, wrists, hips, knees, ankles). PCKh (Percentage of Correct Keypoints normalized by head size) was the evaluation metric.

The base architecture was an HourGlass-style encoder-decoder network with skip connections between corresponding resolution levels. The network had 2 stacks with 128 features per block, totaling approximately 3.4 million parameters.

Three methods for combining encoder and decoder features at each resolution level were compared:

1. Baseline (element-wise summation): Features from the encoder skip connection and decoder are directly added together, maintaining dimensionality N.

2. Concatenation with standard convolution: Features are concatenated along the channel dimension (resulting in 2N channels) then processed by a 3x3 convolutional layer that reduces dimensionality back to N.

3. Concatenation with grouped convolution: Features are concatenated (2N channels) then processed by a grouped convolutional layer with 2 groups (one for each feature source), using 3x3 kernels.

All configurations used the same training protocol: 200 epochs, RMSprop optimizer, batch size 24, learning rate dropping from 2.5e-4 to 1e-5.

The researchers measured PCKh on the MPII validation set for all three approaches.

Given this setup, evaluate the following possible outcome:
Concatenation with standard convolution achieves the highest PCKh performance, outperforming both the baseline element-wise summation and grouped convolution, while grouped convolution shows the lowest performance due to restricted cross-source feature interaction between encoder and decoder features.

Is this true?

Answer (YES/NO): NO